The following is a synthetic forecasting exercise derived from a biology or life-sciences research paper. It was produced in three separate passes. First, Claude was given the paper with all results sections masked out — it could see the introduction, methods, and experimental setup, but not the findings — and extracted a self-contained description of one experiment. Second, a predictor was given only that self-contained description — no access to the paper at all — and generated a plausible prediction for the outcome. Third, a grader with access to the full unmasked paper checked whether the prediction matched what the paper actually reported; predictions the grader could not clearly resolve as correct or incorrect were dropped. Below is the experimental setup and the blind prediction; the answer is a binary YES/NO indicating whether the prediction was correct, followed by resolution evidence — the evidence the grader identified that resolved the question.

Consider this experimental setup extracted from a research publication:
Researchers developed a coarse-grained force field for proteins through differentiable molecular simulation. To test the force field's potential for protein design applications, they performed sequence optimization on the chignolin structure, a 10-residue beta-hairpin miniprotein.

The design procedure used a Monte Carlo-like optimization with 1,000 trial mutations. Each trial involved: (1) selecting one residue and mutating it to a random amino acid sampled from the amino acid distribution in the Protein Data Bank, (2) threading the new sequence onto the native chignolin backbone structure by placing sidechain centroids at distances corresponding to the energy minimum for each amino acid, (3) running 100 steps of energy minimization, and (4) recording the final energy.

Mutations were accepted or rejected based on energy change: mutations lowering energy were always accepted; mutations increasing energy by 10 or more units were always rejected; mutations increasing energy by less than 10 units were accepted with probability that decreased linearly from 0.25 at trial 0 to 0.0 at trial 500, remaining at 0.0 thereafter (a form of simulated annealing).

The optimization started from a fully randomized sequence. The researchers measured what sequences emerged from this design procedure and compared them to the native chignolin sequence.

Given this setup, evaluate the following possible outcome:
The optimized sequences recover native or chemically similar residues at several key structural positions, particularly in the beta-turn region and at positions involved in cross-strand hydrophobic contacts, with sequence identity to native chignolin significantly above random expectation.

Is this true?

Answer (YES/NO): YES